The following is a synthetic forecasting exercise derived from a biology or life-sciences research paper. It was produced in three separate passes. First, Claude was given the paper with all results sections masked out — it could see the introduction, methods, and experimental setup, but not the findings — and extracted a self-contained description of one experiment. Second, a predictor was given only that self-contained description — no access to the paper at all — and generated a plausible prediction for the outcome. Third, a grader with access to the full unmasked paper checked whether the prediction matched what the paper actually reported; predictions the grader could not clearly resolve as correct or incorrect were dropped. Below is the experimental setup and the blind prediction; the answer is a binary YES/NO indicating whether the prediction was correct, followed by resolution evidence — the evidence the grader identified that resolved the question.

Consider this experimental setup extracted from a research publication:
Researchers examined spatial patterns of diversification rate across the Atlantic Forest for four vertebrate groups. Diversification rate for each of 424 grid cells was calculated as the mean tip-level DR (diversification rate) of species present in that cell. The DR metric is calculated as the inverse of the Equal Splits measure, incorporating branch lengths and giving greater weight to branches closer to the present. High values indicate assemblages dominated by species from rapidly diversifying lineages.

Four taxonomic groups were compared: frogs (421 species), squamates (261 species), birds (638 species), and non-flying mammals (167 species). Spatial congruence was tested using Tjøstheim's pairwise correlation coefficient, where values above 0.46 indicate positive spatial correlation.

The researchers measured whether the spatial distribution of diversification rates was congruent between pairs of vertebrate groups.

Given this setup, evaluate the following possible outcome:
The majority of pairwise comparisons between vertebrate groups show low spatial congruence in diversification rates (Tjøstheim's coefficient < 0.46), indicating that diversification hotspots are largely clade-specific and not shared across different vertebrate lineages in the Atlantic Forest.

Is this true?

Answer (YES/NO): YES